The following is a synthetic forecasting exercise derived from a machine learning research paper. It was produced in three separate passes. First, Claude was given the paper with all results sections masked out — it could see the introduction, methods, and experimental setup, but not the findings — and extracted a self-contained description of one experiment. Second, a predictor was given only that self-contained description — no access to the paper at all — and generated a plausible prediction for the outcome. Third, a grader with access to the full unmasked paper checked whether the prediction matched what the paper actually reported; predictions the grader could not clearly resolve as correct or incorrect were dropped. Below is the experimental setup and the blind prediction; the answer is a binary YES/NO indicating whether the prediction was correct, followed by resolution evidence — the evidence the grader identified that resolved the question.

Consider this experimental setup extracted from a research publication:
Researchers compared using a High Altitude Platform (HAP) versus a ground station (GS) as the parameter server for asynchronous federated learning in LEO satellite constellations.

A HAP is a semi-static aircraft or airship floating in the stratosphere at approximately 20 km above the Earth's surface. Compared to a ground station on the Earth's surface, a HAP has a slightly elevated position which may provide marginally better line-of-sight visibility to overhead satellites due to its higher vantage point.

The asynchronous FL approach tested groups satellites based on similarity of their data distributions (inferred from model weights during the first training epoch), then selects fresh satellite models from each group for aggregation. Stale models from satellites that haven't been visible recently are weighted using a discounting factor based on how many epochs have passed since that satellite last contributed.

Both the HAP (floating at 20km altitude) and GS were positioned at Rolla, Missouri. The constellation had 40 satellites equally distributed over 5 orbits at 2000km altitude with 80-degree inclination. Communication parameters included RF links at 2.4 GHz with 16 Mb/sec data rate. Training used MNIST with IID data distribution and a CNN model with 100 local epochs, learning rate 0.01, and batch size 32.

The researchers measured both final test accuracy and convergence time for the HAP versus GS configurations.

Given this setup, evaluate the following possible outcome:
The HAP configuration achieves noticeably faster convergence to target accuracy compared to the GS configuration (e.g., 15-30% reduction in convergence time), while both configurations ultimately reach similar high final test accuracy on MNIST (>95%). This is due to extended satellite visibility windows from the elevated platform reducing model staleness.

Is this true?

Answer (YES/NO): NO